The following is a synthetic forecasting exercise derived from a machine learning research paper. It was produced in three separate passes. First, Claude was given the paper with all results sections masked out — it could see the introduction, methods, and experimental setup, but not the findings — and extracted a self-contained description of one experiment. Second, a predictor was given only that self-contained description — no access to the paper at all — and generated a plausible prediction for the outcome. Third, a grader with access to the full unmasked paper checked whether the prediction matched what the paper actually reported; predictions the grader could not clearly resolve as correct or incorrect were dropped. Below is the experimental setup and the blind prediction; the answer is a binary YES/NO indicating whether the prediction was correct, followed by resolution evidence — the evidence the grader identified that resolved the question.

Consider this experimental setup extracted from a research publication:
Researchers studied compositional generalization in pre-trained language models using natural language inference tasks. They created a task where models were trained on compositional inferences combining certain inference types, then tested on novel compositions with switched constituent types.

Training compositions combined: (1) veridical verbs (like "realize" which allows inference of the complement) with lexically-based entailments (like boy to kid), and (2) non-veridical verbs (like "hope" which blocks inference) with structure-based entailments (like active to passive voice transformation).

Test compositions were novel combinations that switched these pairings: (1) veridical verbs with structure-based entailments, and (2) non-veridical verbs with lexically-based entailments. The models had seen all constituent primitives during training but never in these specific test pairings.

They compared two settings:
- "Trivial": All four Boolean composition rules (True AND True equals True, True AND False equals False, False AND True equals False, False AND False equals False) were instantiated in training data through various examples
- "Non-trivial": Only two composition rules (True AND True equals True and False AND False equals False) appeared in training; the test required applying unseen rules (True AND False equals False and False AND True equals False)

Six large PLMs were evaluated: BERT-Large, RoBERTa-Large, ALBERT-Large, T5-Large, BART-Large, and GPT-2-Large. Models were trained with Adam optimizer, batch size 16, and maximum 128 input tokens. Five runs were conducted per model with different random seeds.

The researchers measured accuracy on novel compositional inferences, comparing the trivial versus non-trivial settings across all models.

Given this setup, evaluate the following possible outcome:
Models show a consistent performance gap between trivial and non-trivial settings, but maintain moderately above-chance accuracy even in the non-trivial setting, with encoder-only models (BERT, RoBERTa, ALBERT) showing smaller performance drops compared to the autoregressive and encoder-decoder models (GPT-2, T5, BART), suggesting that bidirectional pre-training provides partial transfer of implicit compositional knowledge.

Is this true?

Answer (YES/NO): NO